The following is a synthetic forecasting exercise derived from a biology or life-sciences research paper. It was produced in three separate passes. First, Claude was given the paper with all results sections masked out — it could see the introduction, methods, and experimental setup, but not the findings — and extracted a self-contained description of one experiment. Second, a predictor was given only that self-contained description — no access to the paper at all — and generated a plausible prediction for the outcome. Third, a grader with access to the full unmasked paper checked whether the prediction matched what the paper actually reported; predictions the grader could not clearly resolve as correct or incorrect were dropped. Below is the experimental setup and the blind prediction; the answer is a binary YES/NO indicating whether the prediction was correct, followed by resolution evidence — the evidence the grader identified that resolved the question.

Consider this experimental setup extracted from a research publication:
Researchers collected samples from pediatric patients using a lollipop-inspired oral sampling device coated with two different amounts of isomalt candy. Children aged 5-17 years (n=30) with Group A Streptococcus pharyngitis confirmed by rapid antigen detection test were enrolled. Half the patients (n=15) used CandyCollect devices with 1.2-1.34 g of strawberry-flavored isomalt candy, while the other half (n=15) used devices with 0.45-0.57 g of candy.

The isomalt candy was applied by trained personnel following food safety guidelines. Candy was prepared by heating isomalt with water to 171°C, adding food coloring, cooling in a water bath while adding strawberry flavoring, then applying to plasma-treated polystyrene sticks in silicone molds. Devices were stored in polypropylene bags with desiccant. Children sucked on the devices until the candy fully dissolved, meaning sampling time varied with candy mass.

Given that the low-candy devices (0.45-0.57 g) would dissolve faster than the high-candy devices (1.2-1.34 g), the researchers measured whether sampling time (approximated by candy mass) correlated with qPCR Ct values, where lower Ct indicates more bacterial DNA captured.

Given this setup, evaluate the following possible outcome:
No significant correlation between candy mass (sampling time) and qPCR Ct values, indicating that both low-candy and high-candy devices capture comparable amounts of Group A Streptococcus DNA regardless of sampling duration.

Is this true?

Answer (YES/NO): YES